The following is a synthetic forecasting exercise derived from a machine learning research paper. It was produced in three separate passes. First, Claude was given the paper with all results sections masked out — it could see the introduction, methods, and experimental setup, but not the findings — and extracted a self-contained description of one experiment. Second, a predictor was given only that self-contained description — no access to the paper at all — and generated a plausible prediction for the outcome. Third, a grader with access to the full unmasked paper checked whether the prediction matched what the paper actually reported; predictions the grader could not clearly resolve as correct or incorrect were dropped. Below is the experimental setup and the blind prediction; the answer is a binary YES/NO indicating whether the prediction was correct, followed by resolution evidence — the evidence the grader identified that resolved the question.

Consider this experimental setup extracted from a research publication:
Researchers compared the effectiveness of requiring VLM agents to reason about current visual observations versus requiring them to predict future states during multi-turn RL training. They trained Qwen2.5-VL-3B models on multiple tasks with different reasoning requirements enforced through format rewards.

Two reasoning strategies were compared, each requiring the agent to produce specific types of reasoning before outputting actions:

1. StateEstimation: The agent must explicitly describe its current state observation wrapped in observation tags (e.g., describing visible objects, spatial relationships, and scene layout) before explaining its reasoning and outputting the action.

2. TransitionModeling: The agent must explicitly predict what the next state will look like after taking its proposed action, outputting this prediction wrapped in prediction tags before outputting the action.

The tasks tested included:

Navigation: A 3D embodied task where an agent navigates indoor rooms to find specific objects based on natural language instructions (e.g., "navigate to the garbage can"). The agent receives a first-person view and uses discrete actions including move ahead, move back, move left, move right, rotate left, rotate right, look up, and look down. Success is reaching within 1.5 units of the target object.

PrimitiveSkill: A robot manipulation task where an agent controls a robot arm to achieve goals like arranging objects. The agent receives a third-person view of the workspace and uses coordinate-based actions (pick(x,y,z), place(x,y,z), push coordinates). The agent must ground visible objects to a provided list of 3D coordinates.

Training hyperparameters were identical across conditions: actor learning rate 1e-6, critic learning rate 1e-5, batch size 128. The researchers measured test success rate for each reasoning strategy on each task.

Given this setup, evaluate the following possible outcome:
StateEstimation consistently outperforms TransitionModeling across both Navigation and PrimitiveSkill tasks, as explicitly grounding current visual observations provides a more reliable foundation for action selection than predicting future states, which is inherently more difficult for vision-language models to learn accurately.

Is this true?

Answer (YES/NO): NO